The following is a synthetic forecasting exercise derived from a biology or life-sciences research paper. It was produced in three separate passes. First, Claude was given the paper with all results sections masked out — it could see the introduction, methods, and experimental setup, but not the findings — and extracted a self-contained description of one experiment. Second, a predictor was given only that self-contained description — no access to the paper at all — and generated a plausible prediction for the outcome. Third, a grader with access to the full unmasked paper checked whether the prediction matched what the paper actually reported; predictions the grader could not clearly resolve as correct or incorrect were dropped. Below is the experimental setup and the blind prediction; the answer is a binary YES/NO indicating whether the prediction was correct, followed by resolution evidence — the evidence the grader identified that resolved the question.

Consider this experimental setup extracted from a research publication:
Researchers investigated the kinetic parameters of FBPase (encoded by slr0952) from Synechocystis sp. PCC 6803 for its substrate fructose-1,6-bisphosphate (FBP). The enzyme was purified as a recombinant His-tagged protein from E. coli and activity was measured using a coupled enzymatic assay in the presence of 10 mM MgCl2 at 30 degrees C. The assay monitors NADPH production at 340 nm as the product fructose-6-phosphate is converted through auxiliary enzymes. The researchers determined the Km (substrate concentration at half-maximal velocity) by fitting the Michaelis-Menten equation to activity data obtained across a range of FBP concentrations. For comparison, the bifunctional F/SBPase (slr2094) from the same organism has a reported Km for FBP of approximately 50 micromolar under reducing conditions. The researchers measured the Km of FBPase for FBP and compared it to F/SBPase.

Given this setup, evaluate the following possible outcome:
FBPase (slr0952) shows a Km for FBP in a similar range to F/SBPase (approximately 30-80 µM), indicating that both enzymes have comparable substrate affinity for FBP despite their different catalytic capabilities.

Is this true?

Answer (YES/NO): NO